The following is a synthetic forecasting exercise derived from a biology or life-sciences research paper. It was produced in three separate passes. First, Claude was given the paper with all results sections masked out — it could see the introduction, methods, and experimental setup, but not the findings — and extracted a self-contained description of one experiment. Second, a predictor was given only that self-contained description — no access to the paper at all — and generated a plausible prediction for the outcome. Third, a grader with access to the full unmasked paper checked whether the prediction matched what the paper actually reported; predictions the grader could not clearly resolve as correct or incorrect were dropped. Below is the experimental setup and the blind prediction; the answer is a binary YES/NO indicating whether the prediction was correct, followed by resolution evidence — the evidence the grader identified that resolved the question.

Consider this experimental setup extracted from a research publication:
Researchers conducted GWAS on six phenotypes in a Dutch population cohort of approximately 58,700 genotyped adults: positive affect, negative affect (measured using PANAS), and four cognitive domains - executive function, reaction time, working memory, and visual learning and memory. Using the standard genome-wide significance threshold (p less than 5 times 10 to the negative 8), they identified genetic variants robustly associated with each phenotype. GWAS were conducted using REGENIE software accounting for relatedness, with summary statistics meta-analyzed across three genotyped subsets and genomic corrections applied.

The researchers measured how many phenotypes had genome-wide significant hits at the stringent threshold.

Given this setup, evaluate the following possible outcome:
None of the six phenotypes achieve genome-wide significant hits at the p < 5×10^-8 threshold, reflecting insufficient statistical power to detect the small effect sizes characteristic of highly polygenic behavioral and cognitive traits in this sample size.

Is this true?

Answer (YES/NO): NO